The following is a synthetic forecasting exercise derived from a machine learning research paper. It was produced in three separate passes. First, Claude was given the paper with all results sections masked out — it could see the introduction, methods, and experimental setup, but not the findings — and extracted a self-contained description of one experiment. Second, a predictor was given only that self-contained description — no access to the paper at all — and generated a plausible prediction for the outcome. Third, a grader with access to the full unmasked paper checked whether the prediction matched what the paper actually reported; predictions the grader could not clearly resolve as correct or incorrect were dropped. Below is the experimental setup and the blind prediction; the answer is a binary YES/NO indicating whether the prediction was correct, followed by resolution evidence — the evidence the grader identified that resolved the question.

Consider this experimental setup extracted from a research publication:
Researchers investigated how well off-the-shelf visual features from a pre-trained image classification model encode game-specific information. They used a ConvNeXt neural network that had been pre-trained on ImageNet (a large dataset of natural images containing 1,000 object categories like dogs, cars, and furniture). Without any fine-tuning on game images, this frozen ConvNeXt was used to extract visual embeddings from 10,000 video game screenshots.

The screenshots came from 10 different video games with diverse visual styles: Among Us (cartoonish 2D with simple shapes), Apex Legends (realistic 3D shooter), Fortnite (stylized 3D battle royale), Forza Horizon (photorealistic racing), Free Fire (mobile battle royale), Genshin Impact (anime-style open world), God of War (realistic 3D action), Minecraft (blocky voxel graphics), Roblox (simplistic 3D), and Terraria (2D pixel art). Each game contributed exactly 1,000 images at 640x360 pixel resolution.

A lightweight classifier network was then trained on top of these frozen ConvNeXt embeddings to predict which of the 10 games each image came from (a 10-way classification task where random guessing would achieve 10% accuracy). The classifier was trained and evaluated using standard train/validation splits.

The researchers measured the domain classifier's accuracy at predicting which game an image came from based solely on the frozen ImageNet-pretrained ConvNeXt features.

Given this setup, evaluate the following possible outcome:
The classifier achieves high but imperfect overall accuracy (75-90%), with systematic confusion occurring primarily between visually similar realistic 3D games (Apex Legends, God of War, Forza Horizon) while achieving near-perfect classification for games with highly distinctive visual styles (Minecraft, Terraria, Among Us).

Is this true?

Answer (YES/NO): NO